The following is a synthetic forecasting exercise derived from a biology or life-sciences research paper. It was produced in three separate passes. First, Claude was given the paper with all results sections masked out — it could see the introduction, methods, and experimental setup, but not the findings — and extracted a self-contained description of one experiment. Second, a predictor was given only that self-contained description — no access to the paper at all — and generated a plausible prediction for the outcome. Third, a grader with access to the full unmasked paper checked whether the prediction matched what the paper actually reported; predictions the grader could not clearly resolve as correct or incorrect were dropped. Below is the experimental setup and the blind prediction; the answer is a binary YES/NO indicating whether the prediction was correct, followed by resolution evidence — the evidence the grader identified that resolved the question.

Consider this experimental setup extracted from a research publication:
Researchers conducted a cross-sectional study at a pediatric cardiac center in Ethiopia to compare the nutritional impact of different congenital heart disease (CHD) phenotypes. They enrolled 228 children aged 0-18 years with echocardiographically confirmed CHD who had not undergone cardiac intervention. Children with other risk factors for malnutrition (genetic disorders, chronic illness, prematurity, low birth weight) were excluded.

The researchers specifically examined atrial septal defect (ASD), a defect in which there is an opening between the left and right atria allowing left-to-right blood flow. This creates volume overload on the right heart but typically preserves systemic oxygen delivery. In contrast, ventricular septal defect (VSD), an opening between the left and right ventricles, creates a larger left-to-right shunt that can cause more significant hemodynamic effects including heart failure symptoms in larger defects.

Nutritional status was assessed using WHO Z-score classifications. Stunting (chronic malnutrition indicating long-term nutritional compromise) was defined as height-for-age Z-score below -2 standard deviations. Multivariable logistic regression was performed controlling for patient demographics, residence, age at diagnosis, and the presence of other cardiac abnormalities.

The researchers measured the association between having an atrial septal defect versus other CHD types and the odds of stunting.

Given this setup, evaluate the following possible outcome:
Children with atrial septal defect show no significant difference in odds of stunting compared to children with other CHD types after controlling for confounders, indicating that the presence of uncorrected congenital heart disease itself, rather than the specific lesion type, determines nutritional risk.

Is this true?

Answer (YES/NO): NO